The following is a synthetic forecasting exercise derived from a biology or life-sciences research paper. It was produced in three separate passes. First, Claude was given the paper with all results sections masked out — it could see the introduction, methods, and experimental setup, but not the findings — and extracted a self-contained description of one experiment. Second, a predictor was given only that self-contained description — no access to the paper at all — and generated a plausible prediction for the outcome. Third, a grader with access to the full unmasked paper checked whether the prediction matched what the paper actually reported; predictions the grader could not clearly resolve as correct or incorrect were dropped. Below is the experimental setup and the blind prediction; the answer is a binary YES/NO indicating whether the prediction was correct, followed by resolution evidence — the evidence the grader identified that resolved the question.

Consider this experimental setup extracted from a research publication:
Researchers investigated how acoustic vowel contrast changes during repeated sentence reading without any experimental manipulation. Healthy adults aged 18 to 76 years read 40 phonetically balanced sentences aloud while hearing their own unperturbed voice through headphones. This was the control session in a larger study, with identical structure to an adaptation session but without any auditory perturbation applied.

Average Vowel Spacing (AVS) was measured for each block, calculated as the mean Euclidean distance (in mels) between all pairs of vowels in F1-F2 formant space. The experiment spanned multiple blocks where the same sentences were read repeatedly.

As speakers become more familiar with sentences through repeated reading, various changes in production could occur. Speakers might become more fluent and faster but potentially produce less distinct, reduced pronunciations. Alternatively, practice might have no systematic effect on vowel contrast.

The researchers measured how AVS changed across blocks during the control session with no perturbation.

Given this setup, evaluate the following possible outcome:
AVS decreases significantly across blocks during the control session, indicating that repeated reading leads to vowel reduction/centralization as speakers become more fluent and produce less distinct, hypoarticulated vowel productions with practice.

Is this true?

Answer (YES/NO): NO